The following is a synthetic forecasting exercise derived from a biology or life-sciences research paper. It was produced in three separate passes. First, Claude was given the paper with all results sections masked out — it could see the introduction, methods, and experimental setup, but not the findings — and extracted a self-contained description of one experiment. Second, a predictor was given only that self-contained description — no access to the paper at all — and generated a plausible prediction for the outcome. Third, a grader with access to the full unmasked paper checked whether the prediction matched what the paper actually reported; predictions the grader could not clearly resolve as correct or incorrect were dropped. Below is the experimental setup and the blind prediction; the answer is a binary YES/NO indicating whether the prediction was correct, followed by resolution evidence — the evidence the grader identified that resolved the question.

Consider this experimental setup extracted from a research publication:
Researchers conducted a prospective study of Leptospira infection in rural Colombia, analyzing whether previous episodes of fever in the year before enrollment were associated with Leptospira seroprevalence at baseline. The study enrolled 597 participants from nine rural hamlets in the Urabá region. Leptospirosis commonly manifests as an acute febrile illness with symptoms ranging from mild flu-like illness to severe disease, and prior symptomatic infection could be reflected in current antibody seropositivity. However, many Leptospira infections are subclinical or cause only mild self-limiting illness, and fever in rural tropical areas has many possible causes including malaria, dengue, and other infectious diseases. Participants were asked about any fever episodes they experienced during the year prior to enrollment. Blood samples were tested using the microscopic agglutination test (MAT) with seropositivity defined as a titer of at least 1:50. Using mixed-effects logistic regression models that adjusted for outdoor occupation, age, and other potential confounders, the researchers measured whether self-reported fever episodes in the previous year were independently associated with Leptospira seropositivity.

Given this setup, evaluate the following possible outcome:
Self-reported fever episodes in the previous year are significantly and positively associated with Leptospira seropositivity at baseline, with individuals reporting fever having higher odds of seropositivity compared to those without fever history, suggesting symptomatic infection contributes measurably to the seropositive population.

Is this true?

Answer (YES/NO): YES